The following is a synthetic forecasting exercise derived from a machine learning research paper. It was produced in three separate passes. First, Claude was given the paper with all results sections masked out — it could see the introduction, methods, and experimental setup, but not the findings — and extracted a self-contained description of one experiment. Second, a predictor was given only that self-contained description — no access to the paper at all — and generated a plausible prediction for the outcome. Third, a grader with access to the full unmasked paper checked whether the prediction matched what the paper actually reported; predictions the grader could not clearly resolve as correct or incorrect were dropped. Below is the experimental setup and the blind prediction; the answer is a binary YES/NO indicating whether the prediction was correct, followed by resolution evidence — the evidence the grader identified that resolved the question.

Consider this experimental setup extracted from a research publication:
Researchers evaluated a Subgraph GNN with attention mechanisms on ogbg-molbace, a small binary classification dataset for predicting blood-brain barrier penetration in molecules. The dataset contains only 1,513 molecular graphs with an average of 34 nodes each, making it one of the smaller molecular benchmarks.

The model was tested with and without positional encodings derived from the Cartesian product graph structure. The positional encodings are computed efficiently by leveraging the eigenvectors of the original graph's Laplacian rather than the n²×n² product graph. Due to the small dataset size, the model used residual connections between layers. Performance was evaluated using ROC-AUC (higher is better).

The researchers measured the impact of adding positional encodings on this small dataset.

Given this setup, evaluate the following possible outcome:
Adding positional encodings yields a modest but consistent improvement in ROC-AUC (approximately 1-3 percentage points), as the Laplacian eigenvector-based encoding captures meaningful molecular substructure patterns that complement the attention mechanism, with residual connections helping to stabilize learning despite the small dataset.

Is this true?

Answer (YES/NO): YES